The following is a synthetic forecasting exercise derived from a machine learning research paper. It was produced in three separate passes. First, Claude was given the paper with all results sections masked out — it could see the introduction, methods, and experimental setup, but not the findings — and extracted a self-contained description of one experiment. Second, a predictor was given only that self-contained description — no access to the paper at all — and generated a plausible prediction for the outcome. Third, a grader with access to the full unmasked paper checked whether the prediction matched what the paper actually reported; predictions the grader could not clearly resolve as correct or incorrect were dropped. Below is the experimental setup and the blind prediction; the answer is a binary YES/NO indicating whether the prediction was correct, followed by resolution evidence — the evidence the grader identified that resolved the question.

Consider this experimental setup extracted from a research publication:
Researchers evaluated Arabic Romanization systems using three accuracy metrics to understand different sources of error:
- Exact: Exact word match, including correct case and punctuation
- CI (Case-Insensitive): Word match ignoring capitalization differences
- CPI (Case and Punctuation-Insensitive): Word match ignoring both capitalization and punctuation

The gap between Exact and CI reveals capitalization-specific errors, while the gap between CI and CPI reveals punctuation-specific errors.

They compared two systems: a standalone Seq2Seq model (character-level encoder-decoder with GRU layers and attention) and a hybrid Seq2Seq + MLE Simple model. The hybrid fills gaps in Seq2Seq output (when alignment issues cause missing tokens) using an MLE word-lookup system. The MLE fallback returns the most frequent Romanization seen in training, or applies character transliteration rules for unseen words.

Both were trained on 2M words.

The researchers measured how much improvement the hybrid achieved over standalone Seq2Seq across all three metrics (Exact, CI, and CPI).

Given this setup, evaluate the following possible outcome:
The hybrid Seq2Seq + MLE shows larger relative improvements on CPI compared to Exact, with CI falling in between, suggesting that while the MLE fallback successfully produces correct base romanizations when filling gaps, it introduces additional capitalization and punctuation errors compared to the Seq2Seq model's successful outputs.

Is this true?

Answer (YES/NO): NO